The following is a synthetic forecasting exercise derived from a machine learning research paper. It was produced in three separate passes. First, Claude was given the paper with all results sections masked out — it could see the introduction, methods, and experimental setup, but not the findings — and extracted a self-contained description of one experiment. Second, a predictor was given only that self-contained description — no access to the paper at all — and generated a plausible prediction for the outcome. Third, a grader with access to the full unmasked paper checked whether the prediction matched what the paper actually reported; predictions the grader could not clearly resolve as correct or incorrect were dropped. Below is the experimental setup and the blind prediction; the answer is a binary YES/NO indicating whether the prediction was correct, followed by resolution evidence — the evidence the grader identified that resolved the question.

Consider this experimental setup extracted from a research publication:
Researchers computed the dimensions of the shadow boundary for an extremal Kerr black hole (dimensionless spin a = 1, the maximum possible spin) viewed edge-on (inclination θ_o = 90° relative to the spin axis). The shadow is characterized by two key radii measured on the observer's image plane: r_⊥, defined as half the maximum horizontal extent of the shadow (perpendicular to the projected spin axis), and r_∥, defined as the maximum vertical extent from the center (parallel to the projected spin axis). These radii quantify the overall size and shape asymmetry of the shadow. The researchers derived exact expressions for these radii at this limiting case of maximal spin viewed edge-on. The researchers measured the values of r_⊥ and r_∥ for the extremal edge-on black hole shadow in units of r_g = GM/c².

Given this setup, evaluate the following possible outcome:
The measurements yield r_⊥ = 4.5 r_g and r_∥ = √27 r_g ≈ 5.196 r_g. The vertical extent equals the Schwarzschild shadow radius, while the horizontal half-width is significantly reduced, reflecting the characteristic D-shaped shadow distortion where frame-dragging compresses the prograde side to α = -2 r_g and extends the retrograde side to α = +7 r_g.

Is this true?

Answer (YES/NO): YES